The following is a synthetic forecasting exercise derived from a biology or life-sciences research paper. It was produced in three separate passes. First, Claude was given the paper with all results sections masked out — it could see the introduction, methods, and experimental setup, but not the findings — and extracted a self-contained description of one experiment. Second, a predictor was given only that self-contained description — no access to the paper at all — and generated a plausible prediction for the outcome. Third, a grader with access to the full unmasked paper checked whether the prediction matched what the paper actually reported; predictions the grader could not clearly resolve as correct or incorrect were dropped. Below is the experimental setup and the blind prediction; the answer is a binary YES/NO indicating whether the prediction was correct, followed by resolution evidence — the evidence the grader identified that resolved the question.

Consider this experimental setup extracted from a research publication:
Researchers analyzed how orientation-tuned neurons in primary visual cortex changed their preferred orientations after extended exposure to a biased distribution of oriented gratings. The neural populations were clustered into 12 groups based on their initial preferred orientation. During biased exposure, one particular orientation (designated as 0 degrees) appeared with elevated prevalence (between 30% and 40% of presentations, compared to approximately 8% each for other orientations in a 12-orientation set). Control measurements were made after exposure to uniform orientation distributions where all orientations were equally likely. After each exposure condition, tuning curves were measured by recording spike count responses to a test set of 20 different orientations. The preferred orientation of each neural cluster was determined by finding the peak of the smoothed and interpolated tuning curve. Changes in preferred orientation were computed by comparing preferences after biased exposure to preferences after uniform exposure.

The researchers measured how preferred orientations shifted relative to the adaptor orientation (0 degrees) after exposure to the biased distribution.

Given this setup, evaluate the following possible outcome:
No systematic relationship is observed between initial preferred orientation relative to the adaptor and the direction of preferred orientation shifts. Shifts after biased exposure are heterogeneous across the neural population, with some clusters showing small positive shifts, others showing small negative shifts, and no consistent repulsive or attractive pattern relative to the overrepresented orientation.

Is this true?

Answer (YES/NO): NO